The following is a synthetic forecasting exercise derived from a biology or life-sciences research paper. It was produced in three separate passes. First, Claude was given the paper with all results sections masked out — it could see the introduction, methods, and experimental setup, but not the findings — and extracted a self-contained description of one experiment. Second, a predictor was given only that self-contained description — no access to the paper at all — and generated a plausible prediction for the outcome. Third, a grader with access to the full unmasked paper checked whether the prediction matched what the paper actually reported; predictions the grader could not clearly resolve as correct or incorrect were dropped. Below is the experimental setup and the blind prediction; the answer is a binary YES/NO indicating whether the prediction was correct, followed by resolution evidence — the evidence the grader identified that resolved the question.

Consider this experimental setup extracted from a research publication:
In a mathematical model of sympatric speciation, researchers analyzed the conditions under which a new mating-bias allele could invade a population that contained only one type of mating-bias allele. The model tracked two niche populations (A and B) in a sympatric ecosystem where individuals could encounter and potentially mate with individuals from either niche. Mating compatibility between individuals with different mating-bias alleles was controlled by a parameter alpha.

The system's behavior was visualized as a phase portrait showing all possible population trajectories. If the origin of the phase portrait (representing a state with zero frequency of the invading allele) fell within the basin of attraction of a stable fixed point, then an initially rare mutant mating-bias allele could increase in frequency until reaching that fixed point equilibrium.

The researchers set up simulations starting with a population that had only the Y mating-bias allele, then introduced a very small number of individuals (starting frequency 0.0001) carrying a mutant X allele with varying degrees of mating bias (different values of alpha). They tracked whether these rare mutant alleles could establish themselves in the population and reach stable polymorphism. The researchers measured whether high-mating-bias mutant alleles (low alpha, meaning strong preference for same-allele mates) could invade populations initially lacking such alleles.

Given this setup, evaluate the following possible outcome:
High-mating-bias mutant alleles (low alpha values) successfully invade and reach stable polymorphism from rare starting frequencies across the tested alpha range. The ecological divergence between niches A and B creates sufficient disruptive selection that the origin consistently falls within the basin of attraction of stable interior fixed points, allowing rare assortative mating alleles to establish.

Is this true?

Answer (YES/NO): YES